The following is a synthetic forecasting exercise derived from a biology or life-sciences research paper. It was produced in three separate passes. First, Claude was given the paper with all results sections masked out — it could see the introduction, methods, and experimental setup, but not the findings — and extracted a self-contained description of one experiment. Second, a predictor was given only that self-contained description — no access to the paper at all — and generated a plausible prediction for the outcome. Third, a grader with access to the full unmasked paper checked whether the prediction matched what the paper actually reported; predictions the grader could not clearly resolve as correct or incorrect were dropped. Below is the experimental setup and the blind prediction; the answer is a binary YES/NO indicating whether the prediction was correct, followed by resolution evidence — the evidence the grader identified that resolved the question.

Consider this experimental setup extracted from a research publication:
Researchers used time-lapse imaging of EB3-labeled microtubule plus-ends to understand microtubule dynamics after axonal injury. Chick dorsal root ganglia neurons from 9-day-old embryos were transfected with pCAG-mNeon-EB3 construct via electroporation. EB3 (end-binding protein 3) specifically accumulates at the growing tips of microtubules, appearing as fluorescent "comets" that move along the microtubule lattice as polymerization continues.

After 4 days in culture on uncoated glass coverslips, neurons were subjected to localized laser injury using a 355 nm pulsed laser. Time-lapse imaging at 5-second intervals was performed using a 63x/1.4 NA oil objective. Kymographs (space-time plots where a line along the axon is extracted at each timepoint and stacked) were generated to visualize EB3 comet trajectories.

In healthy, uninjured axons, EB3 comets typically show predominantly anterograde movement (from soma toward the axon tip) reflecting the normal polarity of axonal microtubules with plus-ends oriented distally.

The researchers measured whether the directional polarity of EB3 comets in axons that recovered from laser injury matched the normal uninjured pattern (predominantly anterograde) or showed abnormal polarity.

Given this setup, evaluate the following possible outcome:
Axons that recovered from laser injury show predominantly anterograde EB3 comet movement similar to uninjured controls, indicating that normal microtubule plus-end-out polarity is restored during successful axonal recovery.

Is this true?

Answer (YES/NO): YES